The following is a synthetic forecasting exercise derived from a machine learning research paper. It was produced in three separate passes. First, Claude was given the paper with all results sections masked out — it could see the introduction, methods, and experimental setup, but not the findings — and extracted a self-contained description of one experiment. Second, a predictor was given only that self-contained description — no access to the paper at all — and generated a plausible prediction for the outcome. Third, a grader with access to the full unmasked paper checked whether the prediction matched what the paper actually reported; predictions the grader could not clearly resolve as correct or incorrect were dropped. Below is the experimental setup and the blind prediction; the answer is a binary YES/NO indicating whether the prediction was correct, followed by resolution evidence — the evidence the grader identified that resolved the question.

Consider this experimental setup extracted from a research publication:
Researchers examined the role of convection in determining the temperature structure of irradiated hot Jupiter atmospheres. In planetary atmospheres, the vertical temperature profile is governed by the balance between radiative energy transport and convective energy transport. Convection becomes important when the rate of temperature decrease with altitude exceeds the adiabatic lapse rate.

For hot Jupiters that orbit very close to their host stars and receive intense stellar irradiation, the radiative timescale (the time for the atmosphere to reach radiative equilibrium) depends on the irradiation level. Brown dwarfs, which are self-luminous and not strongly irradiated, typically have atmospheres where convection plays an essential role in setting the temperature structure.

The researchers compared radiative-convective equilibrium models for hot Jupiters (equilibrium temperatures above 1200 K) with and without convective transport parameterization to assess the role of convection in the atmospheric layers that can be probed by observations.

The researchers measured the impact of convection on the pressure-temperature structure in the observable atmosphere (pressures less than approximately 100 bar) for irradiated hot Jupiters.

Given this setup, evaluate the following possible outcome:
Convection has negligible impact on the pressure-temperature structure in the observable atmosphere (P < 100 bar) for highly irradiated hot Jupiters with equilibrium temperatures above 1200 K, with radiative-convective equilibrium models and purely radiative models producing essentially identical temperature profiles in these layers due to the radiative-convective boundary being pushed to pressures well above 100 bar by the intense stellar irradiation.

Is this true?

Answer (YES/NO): YES